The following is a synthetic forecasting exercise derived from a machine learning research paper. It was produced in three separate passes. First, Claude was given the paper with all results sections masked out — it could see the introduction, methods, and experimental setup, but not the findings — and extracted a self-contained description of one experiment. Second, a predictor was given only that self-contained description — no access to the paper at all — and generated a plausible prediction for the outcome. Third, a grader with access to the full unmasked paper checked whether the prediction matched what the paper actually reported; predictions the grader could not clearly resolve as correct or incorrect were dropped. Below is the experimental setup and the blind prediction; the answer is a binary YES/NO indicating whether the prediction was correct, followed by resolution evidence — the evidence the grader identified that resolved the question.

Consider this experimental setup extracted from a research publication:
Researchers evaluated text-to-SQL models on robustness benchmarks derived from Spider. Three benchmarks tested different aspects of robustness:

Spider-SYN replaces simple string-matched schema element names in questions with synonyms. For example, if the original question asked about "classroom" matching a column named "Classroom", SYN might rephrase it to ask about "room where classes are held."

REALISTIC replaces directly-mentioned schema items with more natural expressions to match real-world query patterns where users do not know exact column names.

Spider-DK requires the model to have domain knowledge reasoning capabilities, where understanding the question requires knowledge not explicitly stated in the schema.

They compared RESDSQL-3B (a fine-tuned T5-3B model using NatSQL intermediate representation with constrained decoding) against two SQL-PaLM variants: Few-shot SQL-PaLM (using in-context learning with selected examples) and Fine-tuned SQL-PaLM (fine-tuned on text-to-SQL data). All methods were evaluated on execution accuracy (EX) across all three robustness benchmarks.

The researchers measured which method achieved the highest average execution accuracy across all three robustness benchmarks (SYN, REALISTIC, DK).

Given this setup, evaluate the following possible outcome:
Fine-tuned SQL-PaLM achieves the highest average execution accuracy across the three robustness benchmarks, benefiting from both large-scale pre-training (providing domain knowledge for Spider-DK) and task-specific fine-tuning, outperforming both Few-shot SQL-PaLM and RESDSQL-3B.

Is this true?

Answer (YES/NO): NO